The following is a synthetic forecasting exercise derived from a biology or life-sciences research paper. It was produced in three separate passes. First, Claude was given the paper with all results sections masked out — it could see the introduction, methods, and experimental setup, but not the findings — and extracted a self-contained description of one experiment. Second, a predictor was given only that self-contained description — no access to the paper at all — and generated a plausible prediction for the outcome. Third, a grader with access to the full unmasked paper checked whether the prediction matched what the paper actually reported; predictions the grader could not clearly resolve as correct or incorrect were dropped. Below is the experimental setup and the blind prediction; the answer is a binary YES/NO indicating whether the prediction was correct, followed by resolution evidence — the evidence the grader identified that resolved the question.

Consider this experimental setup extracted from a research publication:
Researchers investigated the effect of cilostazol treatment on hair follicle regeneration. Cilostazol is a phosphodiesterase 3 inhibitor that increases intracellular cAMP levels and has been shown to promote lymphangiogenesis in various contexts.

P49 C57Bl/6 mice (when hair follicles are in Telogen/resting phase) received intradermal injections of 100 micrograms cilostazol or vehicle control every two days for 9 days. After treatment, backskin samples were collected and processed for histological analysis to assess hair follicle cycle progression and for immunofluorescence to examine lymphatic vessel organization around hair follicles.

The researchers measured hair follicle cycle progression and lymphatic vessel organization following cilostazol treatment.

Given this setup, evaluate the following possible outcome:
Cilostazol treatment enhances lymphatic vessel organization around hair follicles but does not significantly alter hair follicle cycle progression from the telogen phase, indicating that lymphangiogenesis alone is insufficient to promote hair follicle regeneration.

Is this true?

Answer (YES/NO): NO